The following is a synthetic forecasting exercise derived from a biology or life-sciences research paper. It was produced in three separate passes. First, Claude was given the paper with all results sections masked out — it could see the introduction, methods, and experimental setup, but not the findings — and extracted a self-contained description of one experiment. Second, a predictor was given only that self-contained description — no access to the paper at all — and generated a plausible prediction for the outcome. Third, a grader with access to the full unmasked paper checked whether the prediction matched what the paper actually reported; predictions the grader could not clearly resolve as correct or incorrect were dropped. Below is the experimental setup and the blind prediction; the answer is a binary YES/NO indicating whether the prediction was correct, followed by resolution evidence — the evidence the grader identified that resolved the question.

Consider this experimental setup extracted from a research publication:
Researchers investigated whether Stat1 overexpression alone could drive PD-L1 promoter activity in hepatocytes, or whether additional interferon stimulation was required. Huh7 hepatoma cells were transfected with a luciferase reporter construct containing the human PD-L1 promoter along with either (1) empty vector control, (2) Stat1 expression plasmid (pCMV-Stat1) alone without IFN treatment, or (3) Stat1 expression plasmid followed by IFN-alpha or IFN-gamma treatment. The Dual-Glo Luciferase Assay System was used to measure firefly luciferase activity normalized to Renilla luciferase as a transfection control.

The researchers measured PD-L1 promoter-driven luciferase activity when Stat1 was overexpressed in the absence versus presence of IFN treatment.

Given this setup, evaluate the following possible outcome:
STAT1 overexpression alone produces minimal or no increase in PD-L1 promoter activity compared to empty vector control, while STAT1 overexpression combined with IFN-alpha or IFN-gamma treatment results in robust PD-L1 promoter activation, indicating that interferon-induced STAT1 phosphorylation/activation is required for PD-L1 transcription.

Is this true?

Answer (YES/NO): NO